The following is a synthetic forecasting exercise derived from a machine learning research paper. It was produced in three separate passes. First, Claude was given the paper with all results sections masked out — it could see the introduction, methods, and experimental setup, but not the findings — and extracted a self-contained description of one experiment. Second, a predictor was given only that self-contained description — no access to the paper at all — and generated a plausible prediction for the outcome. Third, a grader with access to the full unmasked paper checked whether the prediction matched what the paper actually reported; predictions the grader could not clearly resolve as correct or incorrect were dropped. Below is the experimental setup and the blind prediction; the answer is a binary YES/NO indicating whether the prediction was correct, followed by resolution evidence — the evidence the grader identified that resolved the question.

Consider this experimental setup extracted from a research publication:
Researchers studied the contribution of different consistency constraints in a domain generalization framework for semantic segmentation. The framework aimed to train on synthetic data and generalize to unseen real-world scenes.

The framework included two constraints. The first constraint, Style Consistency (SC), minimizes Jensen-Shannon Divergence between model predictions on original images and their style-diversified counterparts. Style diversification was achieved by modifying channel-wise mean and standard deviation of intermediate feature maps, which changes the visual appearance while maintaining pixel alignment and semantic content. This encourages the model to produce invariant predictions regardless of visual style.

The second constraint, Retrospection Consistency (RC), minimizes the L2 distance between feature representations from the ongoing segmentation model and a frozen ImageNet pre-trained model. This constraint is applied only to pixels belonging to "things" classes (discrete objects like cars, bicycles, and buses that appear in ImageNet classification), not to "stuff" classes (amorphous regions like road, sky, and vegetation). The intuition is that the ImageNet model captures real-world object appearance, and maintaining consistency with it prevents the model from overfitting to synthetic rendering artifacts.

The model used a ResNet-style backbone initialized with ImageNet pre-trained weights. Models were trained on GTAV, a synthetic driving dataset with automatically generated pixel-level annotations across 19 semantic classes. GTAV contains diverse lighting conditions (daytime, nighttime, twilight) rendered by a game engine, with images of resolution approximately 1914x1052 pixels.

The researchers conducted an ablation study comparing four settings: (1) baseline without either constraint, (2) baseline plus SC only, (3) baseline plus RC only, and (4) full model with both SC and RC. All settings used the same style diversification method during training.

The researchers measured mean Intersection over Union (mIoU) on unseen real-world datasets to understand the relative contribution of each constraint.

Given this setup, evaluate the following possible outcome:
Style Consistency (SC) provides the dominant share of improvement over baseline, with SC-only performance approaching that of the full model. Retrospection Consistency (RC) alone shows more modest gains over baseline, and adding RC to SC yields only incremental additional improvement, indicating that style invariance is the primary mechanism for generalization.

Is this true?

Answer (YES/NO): NO